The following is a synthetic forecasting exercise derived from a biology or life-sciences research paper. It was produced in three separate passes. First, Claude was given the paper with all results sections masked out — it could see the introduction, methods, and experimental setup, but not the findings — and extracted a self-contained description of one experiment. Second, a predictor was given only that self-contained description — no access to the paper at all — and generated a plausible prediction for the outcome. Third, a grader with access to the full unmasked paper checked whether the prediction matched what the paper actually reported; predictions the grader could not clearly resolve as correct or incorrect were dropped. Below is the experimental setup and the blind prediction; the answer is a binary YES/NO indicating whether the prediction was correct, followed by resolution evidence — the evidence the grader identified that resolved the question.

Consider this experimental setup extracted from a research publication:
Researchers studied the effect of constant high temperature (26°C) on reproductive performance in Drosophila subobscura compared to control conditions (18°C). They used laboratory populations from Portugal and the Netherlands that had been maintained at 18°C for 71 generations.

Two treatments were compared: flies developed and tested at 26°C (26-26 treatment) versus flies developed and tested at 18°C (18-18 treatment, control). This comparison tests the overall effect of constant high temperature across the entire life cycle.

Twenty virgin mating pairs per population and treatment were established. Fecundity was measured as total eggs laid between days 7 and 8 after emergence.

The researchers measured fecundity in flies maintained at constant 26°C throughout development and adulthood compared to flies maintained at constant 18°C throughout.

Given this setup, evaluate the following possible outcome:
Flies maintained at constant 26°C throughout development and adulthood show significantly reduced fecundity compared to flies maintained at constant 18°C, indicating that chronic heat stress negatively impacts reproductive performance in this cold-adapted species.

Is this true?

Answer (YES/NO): YES